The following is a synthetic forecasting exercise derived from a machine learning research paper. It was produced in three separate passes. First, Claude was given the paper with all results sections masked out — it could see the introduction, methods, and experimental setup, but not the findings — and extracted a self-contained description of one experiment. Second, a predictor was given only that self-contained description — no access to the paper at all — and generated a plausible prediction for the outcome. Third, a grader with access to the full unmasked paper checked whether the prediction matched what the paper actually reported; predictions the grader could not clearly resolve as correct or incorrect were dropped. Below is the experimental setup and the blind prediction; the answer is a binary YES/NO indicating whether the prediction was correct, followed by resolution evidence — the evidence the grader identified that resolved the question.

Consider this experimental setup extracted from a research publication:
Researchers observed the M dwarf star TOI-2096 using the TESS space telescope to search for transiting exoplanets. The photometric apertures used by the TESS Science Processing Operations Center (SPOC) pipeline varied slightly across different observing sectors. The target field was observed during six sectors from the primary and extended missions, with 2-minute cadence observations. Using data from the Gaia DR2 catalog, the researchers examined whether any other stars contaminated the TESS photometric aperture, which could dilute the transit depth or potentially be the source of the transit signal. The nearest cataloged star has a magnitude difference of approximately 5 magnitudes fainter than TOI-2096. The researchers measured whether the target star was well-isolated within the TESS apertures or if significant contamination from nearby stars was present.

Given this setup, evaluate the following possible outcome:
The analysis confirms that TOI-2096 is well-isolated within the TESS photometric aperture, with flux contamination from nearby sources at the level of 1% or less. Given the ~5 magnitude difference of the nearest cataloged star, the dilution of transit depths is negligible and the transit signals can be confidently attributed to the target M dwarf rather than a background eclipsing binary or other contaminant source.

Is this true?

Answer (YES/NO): YES